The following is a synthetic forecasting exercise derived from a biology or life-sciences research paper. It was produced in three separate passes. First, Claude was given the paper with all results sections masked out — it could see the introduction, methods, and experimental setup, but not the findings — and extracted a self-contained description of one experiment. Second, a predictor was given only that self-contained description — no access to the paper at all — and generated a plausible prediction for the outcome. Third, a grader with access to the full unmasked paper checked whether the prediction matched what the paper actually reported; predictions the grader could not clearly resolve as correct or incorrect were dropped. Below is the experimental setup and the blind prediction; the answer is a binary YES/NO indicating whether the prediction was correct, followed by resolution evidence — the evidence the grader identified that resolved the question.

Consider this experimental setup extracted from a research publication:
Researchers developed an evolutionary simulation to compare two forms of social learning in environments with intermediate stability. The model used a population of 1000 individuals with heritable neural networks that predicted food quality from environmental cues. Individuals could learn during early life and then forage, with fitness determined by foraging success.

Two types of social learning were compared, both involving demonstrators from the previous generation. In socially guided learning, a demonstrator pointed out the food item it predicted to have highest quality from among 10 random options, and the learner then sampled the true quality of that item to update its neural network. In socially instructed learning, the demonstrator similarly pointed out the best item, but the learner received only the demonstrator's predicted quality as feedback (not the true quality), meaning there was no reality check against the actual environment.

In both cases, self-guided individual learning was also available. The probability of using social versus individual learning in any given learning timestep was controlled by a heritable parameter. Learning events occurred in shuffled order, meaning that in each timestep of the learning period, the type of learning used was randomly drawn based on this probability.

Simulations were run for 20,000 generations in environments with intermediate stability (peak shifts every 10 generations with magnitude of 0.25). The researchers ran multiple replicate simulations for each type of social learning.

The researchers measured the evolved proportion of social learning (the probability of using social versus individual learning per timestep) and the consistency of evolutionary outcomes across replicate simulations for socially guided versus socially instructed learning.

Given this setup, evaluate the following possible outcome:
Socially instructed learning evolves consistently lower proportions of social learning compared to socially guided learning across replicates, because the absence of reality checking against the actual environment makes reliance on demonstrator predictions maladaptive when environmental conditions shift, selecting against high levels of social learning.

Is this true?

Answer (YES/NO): YES